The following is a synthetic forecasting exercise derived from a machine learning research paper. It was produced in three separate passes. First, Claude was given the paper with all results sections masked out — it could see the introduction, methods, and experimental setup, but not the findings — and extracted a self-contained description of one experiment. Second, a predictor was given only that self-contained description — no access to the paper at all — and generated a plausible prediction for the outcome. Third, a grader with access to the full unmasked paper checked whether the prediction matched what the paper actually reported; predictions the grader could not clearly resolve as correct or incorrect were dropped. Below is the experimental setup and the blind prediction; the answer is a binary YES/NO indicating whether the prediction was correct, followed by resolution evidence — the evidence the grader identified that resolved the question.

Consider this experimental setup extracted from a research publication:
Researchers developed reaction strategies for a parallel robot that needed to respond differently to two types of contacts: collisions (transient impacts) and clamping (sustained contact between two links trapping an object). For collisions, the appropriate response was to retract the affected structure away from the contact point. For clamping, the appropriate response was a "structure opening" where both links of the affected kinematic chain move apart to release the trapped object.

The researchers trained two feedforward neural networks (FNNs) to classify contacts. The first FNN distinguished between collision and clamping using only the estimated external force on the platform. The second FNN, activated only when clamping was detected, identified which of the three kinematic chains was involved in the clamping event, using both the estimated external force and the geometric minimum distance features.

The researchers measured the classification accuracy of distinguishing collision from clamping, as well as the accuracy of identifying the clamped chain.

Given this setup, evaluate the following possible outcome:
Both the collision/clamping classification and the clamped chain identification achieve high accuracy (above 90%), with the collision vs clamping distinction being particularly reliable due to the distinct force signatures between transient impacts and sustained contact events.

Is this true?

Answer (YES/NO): NO